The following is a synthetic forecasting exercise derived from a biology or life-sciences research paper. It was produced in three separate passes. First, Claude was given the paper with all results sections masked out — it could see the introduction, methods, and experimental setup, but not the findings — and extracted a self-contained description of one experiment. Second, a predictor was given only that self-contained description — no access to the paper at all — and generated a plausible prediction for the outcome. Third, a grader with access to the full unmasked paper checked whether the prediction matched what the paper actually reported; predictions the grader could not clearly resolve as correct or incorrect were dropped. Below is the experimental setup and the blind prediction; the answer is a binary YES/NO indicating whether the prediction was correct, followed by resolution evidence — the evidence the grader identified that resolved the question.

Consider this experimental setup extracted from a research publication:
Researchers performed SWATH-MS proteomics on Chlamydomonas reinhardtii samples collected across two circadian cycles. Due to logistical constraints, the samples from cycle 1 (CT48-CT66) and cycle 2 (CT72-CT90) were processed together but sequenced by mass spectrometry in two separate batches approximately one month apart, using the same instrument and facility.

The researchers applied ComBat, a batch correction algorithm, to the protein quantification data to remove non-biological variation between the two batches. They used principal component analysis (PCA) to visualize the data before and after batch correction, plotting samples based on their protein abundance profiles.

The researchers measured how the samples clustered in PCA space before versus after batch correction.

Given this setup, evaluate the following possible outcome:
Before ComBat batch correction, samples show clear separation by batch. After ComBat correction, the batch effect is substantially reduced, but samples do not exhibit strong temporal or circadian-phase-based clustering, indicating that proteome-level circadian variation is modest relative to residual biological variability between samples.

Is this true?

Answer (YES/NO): NO